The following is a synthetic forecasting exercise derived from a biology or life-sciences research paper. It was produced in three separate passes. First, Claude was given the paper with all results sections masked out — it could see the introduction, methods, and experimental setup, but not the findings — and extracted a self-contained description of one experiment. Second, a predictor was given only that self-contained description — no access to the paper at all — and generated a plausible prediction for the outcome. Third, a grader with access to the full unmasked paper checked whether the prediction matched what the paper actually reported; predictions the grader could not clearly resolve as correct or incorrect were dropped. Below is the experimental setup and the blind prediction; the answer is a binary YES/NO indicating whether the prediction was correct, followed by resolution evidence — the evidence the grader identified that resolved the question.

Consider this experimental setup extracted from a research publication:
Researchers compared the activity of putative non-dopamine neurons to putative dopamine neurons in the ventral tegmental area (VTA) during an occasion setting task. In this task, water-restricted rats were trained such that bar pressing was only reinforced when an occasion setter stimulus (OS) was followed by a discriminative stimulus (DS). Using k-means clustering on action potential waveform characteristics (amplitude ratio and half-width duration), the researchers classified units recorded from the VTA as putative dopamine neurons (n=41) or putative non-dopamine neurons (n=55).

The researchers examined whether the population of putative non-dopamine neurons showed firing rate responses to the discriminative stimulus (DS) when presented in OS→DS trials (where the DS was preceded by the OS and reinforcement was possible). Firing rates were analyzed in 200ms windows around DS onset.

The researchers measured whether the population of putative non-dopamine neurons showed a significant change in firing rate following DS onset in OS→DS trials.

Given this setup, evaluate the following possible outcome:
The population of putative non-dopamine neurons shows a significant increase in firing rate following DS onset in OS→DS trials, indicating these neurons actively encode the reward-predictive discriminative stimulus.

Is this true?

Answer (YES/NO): NO